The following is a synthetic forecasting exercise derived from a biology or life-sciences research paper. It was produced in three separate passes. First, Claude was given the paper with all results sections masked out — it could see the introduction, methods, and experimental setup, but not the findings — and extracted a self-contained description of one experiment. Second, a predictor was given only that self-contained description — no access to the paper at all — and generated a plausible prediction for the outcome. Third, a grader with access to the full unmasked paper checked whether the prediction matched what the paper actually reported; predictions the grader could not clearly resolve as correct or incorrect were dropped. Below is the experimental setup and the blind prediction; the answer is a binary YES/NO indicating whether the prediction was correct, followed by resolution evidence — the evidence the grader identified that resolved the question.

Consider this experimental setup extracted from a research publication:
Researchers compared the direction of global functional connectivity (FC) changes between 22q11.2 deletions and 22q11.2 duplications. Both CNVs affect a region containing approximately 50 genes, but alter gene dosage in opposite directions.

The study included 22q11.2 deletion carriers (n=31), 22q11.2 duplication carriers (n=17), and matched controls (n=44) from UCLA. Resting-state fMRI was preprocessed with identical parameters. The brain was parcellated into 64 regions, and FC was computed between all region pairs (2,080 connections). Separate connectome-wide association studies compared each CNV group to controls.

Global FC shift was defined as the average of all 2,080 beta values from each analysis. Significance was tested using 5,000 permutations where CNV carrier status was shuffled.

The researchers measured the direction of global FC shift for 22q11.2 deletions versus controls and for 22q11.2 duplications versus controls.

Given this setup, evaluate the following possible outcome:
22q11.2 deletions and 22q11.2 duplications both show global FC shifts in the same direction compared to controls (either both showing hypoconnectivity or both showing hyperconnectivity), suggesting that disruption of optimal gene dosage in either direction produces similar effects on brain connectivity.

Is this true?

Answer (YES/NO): NO